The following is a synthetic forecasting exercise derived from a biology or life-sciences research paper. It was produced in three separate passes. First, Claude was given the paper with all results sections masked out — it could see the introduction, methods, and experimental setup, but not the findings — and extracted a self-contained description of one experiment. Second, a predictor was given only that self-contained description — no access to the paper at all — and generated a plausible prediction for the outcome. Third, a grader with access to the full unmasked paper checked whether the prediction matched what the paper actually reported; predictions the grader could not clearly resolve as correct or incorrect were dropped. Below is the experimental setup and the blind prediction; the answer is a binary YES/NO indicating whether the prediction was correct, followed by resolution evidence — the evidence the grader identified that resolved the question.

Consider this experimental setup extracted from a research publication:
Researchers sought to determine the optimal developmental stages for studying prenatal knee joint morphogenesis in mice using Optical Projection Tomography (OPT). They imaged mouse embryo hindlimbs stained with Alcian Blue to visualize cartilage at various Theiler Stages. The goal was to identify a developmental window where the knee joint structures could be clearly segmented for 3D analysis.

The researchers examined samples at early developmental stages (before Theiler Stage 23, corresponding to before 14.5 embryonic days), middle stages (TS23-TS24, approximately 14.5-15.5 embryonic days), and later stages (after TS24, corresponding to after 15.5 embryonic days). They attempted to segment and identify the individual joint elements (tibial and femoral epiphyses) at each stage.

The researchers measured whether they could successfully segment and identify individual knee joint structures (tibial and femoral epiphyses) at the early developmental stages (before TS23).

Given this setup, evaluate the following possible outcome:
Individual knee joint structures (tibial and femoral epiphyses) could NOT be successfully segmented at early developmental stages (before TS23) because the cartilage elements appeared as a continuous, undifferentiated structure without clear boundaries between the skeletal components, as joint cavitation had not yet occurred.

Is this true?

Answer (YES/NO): YES